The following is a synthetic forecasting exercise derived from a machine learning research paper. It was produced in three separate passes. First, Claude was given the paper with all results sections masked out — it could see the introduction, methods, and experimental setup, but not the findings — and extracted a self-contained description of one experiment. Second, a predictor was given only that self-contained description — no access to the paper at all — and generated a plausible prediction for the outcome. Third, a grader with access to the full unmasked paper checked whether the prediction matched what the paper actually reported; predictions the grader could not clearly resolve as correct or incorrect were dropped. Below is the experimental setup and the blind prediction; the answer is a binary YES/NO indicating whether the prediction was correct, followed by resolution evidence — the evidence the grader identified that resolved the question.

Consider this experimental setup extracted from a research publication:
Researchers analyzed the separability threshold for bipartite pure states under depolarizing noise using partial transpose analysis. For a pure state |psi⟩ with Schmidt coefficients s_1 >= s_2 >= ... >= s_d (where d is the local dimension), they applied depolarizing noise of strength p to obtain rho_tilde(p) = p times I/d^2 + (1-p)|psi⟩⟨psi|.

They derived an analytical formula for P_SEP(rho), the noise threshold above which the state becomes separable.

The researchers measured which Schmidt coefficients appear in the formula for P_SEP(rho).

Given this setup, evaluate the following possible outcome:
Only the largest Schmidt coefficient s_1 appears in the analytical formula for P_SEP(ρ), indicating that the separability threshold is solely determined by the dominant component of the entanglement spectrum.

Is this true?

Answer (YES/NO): NO